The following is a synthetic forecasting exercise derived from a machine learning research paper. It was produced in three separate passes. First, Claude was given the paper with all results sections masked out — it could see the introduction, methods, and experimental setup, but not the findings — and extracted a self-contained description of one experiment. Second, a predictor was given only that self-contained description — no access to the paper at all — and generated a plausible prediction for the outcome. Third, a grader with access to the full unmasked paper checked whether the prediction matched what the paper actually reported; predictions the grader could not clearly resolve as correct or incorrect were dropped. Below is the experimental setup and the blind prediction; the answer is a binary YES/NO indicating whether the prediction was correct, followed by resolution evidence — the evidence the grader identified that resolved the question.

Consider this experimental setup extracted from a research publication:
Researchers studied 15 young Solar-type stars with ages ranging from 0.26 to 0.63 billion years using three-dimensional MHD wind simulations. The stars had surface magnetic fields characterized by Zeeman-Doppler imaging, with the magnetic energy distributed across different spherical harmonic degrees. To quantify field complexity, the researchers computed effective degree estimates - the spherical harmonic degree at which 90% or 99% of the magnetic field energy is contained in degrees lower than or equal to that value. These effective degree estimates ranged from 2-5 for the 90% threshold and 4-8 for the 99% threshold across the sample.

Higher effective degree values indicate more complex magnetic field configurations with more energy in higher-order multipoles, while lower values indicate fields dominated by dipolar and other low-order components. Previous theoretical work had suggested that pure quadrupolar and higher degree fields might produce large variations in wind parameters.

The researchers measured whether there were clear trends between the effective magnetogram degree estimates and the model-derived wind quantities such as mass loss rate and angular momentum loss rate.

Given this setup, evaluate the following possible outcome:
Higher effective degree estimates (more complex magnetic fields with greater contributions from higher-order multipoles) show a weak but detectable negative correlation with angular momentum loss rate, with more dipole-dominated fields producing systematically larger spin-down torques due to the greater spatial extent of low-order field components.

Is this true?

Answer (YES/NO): NO